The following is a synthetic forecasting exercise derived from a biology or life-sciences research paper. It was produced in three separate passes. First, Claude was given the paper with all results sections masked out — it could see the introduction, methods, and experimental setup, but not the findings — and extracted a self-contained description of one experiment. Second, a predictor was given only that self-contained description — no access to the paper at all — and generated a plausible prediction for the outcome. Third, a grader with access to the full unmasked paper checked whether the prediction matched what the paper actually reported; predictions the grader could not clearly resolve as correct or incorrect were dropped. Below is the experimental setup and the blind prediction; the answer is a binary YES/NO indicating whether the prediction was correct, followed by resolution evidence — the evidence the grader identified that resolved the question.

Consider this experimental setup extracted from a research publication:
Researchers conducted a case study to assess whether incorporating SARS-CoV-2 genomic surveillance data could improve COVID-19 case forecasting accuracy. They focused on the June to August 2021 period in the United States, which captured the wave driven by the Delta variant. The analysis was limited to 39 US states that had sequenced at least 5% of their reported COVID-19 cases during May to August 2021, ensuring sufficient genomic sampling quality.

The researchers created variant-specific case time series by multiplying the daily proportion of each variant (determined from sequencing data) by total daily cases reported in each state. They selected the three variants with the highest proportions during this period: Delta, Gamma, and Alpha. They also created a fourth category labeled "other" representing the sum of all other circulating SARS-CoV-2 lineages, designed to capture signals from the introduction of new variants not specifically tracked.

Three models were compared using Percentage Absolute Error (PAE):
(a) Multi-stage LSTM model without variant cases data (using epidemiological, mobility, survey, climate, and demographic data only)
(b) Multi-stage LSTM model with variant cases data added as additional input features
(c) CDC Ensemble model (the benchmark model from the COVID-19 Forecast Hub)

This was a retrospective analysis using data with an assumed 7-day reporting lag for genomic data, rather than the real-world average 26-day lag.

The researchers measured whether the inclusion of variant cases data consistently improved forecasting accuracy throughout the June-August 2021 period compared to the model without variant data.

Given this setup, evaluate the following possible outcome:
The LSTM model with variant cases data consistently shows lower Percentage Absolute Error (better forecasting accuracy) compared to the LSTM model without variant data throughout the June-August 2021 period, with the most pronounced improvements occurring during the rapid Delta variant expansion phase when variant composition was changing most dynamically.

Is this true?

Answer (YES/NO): NO